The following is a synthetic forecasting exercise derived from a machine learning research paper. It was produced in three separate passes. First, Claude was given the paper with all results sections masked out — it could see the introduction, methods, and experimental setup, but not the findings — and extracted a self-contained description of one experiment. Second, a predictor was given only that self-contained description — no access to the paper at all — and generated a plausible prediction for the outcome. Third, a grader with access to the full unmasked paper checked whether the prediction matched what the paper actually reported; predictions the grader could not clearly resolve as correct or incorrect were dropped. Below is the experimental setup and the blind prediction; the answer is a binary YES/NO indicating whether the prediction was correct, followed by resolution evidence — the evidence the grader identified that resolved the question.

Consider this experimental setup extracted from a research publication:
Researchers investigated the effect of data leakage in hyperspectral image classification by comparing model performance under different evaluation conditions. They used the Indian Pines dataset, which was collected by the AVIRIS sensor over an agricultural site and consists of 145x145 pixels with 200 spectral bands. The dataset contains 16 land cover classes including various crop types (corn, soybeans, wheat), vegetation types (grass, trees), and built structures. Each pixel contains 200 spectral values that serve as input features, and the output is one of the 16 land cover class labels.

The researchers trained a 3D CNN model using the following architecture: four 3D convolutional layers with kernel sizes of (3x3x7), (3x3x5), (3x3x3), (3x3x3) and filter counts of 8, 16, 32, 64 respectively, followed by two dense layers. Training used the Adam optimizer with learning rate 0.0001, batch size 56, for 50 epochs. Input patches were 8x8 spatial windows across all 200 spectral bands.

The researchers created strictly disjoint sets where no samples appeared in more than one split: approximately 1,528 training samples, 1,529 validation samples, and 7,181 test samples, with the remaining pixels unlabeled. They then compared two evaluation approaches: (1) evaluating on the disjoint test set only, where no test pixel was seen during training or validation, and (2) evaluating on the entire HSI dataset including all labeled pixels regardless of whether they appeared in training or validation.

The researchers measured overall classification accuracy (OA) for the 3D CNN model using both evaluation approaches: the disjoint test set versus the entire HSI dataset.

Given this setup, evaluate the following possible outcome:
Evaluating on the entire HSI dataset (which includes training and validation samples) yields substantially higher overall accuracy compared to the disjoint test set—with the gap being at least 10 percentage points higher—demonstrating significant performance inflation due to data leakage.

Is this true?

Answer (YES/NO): NO